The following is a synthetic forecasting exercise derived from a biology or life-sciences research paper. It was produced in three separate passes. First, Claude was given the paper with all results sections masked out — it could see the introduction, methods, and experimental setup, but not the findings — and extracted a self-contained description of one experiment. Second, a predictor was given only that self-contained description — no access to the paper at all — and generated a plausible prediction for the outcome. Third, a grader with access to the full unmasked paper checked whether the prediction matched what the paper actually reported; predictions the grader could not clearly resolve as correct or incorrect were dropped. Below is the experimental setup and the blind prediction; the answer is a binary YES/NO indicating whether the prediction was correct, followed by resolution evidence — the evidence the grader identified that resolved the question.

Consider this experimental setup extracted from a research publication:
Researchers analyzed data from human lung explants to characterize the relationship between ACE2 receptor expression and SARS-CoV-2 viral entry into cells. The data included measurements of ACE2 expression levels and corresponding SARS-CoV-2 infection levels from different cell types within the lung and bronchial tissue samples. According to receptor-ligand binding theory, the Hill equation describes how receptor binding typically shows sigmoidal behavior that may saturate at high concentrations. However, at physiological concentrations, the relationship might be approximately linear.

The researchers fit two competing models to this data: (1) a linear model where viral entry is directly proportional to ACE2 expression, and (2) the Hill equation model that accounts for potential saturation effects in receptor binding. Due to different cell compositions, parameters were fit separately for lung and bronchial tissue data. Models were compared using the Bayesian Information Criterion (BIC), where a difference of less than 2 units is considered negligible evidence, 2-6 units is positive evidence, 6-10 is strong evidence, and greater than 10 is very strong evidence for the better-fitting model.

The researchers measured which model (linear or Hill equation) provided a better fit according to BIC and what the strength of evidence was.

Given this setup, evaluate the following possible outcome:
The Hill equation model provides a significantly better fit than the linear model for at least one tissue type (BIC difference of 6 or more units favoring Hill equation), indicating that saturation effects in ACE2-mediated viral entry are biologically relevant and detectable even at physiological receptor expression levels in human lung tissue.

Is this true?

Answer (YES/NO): NO